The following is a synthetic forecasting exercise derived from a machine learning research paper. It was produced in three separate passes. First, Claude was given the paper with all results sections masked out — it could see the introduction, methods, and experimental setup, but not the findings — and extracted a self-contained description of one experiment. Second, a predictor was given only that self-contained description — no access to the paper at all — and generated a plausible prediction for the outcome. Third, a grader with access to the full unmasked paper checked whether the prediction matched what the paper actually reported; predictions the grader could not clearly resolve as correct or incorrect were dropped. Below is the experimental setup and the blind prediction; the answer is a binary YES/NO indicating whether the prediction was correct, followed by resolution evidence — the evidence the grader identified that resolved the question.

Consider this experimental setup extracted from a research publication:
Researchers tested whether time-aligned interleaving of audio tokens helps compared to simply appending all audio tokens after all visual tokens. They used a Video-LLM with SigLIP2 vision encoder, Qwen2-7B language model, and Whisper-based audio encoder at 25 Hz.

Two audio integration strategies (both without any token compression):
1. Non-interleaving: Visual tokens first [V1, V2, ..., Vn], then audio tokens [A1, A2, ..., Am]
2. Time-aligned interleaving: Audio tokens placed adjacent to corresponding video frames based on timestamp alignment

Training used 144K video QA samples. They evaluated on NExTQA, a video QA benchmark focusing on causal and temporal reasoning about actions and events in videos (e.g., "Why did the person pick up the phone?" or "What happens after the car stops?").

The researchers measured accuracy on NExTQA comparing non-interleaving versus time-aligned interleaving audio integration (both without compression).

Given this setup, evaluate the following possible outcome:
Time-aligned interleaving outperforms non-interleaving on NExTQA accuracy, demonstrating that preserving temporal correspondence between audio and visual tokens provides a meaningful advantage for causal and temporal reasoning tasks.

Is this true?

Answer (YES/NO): NO